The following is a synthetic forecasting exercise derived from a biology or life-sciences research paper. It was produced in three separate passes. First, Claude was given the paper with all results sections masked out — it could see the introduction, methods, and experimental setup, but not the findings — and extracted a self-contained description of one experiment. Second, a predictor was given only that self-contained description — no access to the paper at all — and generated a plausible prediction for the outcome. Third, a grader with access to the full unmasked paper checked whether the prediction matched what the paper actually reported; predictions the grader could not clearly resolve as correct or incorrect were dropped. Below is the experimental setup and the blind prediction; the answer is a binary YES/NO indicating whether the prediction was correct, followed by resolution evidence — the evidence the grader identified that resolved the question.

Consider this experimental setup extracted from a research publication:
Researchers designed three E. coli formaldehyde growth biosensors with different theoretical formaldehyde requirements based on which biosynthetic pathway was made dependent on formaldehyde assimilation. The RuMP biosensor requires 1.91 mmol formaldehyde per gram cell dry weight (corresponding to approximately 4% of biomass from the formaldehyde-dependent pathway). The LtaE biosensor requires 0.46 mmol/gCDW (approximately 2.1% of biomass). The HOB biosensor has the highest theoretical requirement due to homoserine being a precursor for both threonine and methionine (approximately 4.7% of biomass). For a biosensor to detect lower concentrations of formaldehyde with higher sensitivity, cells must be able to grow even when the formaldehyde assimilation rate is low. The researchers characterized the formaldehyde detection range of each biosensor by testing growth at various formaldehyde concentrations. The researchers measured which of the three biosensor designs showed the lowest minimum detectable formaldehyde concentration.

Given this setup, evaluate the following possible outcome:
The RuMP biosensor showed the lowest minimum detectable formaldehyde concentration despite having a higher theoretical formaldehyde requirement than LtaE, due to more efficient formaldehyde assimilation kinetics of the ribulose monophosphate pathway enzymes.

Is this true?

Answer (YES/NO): NO